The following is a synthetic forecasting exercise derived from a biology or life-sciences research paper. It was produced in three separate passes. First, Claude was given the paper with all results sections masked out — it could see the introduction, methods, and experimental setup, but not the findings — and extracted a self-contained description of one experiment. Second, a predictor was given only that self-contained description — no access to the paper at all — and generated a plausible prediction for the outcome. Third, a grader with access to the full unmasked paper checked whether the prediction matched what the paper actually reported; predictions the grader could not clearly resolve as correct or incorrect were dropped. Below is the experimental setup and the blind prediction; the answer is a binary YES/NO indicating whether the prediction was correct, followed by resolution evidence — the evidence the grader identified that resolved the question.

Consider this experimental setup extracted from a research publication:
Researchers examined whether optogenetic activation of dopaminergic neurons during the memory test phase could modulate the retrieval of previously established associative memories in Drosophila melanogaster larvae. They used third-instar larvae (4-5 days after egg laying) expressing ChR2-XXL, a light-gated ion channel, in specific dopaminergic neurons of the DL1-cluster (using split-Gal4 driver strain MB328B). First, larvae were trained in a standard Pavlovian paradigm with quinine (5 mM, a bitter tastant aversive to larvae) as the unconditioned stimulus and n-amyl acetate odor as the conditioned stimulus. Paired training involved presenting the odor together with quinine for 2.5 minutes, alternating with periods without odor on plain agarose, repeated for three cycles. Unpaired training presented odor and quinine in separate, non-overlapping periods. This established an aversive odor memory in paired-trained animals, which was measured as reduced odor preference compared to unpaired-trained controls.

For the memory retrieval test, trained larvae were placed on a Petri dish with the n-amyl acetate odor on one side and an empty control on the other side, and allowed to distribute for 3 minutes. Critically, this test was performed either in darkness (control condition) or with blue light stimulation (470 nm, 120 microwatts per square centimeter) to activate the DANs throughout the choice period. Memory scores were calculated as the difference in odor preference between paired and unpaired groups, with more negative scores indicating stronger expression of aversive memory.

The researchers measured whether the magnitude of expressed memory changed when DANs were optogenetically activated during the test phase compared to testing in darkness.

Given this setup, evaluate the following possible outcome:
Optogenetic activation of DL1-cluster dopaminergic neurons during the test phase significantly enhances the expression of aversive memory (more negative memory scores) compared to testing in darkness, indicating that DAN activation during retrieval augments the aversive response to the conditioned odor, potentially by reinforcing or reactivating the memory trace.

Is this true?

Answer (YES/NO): YES